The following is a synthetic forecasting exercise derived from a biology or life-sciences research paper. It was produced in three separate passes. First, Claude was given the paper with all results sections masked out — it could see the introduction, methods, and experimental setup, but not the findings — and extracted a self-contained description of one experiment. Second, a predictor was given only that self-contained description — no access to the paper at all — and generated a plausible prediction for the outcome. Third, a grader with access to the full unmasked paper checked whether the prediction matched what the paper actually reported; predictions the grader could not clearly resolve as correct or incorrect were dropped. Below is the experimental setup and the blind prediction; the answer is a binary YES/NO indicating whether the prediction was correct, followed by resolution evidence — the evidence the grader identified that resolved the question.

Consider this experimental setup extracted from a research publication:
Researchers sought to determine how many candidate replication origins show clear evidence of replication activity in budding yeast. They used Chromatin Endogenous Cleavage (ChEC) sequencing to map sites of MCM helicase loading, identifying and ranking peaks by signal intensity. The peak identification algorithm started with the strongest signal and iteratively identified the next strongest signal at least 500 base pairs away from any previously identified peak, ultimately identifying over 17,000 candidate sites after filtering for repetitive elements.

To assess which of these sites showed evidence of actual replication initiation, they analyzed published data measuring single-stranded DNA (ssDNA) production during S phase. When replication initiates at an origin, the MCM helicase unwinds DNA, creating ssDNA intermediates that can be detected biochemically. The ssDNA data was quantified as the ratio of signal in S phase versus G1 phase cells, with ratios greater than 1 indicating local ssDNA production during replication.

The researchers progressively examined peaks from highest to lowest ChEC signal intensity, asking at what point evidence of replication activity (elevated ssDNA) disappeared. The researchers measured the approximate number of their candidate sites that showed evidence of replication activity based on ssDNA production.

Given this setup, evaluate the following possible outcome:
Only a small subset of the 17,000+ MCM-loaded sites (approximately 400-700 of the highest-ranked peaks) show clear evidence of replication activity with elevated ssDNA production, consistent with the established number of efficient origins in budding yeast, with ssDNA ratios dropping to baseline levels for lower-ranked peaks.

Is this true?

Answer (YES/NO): NO